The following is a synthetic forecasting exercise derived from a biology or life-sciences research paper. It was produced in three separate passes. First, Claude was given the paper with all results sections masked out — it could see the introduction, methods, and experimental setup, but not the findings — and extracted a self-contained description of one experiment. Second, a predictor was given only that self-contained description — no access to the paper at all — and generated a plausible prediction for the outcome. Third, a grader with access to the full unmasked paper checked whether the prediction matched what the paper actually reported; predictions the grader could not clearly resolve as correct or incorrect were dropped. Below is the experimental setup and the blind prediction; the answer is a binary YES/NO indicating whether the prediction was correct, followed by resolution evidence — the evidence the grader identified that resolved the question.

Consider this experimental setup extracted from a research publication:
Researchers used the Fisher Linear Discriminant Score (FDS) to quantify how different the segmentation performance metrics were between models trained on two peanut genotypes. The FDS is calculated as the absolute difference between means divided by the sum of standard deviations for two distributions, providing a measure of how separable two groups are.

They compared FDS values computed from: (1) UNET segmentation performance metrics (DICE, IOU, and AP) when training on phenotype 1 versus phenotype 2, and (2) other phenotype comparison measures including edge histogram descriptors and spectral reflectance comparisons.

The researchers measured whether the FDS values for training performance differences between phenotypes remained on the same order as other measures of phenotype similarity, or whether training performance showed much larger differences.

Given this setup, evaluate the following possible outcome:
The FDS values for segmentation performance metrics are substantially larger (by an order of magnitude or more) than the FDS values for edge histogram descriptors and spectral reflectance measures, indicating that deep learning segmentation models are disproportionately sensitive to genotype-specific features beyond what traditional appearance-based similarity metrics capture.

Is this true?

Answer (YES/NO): NO